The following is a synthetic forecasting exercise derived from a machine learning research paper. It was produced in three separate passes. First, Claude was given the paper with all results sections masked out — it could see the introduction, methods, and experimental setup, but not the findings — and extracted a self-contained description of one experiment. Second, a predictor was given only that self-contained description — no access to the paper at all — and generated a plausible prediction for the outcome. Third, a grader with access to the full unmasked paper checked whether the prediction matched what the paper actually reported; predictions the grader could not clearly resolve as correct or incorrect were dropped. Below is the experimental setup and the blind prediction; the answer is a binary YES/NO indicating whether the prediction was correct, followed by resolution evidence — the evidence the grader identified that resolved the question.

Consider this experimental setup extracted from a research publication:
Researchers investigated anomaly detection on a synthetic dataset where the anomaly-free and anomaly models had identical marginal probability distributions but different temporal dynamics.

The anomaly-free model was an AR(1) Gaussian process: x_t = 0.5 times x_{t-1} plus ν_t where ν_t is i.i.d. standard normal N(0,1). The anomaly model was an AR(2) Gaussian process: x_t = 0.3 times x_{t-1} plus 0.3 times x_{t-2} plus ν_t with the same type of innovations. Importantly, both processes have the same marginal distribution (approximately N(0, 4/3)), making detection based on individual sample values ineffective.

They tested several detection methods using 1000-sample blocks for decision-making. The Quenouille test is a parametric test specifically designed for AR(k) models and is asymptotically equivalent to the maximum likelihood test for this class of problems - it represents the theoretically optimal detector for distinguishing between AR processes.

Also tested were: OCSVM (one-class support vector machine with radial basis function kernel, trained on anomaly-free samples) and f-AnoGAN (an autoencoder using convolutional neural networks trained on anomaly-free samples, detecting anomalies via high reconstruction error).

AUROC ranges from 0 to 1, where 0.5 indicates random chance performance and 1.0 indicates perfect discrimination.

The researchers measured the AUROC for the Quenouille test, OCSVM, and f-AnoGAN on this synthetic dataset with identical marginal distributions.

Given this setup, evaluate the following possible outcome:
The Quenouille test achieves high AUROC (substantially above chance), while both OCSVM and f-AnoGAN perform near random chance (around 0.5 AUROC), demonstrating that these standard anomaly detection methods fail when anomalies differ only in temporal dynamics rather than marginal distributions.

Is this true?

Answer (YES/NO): YES